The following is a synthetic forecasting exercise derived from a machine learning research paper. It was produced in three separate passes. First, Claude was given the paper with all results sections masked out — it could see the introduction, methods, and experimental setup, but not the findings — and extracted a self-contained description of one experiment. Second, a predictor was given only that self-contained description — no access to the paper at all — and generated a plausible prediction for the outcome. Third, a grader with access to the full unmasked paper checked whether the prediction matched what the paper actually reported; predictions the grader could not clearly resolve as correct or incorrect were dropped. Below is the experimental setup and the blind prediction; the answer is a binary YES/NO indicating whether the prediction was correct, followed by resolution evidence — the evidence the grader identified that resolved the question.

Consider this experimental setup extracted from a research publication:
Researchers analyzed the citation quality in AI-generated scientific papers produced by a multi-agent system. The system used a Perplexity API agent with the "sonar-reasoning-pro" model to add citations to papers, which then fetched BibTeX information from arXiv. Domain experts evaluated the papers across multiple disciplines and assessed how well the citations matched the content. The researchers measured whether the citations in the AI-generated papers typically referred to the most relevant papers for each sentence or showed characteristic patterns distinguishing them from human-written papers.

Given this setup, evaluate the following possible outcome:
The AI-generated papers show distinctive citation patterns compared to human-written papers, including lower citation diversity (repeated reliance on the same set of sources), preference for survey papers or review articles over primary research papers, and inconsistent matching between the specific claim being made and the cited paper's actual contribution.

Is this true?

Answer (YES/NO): NO